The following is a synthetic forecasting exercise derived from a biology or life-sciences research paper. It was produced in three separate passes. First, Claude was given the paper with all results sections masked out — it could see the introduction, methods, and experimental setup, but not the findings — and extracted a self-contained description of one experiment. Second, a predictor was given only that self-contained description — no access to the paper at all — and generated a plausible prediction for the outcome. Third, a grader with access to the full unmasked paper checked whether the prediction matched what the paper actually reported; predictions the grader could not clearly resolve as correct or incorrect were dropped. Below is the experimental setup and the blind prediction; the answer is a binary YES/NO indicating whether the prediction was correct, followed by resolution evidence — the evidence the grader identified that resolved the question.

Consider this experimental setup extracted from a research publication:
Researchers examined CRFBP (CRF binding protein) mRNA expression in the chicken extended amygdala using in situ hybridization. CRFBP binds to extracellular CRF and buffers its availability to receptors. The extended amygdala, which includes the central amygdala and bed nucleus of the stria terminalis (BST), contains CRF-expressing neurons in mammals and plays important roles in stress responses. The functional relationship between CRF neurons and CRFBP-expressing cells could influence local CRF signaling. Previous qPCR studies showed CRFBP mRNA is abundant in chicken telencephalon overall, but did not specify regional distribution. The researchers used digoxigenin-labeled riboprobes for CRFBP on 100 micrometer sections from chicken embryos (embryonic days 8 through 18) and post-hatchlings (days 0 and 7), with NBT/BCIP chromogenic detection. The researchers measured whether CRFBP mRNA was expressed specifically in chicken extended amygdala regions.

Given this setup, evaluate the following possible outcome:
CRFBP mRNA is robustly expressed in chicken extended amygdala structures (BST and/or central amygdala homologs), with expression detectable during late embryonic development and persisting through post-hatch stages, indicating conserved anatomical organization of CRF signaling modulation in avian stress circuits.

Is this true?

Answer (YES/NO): NO